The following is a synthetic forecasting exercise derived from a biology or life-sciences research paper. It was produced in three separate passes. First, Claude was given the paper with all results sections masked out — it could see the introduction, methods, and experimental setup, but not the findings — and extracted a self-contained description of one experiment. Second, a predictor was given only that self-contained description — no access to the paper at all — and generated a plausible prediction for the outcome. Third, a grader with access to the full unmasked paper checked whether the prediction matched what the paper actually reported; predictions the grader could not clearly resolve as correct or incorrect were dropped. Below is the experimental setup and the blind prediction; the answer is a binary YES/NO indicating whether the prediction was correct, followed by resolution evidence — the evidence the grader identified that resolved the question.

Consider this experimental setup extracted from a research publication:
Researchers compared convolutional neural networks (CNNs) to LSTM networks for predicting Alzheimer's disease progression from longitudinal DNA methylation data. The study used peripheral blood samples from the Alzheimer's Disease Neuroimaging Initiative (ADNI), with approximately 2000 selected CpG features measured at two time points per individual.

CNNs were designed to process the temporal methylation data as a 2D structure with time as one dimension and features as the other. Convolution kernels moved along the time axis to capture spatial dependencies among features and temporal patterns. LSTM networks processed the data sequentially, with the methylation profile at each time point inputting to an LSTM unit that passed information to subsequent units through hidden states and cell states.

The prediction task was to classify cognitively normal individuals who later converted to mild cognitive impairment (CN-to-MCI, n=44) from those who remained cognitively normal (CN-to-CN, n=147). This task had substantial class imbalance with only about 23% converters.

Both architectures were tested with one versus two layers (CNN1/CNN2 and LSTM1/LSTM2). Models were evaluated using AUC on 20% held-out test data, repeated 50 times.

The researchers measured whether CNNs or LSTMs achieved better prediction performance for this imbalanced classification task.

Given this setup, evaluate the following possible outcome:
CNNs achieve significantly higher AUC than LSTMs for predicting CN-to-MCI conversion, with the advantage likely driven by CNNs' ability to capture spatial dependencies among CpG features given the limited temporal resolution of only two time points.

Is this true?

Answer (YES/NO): NO